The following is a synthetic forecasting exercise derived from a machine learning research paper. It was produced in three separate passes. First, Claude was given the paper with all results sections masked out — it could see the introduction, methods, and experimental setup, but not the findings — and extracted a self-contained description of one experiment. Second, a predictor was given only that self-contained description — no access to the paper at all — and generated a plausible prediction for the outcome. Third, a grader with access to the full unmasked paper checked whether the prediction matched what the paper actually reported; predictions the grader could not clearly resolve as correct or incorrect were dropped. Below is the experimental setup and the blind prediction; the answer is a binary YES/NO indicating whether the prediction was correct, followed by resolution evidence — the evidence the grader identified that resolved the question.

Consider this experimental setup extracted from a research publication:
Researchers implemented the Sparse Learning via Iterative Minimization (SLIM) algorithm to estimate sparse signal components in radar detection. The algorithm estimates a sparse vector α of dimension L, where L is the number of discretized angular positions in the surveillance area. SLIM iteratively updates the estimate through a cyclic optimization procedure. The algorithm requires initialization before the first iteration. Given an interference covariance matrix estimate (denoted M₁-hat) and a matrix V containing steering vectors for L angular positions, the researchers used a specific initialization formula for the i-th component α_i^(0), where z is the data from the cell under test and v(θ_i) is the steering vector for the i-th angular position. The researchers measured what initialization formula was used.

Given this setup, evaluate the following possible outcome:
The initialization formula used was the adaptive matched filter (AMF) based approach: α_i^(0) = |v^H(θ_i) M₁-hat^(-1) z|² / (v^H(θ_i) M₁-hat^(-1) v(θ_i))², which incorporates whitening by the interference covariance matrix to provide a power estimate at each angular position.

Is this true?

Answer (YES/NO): NO